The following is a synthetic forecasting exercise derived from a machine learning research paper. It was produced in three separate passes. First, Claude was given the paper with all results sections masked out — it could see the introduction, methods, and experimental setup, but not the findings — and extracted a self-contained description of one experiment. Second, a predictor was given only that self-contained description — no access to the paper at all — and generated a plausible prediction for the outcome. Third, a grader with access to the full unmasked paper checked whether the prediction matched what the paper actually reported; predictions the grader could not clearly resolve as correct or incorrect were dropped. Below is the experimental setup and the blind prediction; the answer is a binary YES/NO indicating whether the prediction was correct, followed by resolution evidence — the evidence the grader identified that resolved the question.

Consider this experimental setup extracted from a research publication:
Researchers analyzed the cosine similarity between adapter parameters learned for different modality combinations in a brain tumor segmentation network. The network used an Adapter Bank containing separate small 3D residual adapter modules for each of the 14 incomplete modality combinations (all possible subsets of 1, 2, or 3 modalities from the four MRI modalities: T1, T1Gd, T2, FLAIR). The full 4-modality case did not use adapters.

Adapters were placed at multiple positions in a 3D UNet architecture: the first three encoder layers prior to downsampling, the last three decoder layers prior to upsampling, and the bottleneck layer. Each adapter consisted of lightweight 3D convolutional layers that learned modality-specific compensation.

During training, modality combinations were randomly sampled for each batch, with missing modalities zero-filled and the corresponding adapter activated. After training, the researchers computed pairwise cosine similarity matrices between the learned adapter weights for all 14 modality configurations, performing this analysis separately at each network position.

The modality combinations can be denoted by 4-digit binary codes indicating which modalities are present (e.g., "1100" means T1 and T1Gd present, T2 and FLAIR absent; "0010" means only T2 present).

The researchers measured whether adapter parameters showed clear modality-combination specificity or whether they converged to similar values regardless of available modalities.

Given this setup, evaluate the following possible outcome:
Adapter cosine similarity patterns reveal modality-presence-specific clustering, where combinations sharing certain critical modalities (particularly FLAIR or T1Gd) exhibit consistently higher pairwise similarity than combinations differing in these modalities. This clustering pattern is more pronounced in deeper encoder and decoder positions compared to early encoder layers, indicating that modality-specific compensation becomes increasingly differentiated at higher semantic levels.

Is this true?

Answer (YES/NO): NO